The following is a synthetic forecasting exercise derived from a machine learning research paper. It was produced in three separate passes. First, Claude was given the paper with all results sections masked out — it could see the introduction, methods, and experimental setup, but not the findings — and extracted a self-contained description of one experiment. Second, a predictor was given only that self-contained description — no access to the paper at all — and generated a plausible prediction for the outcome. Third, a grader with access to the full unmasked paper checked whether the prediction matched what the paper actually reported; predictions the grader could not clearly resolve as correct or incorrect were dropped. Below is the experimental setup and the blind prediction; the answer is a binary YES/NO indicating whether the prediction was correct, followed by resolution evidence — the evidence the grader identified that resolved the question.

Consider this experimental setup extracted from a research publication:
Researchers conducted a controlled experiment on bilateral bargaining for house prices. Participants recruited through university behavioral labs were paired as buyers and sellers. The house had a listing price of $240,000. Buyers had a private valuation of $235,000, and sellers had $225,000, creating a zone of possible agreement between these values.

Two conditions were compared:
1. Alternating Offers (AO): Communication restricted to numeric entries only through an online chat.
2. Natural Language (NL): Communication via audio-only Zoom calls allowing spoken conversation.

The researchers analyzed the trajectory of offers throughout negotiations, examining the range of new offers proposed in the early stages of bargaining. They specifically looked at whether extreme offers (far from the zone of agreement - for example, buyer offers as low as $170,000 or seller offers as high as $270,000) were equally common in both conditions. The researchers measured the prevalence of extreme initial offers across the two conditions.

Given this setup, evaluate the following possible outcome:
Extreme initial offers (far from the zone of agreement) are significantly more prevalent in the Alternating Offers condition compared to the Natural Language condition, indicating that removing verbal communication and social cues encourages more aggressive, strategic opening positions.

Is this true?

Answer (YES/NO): YES